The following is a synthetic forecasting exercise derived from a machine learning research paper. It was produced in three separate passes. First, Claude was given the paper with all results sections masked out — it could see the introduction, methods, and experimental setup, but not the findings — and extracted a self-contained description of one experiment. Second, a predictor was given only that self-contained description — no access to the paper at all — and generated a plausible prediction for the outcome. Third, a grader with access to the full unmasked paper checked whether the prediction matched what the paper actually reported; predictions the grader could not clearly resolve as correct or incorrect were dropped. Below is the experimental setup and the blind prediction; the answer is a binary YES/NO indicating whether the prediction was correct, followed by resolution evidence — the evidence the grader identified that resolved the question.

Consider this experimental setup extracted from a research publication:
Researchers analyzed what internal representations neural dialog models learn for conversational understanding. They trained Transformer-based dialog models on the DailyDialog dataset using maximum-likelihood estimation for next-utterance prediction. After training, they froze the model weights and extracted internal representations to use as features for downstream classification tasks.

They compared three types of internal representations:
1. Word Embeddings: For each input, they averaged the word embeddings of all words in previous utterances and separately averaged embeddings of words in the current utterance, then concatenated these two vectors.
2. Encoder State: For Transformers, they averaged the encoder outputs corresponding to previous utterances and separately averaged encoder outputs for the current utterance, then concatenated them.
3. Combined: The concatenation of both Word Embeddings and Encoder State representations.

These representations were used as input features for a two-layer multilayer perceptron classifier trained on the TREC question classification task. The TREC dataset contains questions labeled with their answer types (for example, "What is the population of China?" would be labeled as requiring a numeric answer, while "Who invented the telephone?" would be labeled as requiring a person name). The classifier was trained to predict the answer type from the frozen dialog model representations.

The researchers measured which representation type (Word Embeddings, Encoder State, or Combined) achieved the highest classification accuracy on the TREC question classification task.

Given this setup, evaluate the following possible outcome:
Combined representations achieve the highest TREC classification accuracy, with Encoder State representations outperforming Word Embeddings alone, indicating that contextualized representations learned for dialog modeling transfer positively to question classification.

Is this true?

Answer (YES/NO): NO